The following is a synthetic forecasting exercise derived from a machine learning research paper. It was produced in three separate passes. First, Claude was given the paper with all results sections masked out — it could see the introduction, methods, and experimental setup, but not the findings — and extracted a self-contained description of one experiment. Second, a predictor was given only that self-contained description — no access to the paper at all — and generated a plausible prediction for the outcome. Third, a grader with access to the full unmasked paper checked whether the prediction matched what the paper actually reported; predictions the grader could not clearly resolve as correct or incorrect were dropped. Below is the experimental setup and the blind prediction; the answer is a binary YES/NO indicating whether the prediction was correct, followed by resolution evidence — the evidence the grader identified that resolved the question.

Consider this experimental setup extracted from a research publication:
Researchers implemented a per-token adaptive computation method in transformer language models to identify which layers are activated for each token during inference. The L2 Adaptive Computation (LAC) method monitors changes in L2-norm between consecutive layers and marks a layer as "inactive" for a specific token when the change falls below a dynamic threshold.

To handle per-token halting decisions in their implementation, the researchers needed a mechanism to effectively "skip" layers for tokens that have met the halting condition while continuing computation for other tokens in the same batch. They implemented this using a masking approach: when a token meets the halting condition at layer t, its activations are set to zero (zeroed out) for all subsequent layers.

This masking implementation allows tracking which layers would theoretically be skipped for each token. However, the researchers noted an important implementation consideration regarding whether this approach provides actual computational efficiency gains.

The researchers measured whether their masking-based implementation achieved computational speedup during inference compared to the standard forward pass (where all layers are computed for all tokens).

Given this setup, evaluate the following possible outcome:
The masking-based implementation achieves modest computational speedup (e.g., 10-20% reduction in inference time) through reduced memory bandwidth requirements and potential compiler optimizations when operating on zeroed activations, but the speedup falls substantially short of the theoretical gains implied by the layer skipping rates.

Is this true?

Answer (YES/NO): NO